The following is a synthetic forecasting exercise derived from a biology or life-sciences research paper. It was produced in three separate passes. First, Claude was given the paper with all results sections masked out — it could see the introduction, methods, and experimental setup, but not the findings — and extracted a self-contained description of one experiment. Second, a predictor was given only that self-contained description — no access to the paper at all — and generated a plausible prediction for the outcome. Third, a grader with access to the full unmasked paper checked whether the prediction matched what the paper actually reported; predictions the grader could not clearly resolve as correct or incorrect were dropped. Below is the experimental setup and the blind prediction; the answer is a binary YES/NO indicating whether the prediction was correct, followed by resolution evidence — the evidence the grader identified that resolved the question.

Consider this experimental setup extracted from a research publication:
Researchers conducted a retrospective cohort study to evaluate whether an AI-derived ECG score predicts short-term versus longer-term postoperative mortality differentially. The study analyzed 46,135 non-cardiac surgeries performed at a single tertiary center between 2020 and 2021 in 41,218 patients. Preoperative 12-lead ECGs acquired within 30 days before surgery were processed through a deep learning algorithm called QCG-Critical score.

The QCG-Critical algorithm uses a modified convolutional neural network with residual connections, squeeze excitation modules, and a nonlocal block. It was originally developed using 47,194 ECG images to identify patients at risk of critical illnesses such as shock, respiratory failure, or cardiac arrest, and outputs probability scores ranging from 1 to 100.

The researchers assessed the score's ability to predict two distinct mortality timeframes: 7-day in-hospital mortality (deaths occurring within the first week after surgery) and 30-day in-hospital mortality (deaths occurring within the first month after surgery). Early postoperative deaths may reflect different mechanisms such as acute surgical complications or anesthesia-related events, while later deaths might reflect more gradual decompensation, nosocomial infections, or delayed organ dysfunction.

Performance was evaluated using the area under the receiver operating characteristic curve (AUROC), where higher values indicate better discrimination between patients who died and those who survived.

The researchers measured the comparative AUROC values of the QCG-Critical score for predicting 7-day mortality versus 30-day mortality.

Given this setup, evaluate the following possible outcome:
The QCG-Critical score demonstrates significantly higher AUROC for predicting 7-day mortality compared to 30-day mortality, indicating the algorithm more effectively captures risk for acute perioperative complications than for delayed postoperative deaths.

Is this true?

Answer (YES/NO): YES